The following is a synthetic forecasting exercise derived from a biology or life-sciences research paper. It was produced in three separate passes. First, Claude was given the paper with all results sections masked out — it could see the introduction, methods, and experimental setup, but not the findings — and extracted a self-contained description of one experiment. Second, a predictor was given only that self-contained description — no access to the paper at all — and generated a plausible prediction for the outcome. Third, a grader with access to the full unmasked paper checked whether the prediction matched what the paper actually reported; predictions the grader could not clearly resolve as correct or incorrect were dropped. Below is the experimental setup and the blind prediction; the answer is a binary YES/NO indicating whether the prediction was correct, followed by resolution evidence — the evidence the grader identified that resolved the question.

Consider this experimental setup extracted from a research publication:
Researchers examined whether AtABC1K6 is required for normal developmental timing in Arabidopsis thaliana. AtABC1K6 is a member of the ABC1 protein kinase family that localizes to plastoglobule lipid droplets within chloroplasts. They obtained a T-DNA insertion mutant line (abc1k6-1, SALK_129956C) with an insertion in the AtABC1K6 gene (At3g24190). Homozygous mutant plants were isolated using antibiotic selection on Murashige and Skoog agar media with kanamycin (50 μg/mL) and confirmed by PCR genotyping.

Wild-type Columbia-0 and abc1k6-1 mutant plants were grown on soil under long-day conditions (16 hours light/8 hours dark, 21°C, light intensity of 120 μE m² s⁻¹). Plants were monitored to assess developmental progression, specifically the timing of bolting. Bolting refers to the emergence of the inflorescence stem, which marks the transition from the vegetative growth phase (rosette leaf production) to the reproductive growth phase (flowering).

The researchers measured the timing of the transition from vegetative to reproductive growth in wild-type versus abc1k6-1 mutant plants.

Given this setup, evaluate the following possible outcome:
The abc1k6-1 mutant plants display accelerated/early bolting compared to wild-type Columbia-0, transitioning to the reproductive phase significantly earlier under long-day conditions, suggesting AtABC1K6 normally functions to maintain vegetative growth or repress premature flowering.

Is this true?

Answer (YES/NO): NO